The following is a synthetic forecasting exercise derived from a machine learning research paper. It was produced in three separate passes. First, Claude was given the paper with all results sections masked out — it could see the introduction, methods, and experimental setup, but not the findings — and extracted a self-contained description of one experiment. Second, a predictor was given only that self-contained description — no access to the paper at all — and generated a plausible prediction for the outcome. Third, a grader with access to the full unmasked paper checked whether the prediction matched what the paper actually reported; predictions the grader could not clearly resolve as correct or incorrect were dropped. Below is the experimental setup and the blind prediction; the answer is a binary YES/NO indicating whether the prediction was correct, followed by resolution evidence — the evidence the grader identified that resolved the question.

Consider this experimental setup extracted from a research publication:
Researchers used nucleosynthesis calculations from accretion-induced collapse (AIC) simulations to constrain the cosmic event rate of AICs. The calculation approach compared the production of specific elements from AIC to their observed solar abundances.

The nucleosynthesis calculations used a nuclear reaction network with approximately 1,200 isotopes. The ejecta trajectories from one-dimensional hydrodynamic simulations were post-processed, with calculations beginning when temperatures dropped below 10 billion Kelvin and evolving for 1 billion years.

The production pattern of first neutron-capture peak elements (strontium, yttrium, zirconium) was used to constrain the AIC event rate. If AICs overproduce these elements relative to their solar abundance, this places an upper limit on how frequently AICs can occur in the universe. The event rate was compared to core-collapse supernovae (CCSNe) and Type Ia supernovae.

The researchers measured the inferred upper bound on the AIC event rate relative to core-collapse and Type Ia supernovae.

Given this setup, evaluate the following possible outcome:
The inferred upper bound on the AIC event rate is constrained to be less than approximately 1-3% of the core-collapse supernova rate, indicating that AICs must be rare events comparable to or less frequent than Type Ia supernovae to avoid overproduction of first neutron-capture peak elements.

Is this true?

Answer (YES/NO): NO